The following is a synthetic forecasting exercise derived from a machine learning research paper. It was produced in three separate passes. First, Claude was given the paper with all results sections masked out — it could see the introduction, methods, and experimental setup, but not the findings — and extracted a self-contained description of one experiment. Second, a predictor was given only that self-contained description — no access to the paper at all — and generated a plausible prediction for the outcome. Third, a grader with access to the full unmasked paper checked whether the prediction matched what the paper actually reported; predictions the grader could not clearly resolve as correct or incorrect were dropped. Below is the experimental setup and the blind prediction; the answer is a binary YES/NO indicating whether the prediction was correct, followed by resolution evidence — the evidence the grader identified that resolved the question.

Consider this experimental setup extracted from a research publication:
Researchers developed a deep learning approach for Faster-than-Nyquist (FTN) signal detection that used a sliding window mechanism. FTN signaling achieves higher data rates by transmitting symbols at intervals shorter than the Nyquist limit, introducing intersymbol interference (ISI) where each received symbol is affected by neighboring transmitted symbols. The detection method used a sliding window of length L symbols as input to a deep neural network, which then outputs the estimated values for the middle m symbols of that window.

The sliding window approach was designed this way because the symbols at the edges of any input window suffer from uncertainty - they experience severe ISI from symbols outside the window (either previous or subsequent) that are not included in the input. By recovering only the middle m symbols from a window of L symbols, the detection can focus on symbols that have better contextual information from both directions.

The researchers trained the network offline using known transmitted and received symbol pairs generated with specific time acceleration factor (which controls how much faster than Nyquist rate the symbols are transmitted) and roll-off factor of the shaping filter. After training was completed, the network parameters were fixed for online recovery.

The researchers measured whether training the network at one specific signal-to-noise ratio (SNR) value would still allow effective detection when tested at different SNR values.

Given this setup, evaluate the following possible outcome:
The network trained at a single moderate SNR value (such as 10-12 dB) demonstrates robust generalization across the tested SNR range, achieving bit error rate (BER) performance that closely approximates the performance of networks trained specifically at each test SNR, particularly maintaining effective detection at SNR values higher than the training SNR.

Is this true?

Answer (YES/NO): NO